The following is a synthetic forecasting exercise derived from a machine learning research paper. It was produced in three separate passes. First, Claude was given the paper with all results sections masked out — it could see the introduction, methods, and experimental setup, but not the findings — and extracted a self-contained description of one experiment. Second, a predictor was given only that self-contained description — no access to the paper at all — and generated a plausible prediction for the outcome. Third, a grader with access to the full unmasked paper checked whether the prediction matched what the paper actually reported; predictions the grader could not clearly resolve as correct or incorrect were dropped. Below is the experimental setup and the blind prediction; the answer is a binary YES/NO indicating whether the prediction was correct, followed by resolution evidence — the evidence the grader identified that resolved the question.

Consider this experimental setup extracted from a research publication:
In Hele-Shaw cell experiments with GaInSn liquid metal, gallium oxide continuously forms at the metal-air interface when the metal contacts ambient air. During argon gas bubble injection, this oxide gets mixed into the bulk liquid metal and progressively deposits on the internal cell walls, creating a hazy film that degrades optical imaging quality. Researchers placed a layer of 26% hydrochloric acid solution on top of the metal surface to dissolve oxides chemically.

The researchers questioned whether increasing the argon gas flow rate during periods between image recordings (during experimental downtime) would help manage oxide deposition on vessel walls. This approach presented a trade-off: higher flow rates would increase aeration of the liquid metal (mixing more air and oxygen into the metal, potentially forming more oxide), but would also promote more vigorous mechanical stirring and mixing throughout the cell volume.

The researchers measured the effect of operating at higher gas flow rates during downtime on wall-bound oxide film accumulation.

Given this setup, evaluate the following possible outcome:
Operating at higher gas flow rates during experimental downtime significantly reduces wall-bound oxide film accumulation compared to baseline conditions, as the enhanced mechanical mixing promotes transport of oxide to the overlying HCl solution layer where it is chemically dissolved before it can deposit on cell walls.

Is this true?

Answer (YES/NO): YES